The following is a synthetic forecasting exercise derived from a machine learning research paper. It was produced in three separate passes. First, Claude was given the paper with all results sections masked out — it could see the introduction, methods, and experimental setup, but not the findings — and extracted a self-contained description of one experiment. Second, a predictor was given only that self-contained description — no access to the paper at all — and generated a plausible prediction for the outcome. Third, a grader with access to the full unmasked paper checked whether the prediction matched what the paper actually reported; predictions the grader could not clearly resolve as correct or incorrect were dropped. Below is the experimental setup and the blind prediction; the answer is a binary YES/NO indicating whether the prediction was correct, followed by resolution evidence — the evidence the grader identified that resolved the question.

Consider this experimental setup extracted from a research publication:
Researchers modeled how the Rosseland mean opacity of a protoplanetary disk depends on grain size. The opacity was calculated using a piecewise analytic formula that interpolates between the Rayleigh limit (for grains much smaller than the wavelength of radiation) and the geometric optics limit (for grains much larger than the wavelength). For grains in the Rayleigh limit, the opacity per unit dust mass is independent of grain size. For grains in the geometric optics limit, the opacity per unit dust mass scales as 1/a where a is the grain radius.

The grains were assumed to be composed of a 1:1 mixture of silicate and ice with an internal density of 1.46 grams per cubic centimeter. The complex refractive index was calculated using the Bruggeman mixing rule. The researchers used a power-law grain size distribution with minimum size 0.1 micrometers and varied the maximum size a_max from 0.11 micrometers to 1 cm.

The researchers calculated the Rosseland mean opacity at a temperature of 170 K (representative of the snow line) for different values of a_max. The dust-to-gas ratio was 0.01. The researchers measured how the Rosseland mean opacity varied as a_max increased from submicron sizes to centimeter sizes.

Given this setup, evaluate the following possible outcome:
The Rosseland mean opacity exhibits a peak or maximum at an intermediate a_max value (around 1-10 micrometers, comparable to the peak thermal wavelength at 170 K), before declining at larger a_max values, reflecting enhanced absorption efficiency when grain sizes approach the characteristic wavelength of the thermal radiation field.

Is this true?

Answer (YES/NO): NO